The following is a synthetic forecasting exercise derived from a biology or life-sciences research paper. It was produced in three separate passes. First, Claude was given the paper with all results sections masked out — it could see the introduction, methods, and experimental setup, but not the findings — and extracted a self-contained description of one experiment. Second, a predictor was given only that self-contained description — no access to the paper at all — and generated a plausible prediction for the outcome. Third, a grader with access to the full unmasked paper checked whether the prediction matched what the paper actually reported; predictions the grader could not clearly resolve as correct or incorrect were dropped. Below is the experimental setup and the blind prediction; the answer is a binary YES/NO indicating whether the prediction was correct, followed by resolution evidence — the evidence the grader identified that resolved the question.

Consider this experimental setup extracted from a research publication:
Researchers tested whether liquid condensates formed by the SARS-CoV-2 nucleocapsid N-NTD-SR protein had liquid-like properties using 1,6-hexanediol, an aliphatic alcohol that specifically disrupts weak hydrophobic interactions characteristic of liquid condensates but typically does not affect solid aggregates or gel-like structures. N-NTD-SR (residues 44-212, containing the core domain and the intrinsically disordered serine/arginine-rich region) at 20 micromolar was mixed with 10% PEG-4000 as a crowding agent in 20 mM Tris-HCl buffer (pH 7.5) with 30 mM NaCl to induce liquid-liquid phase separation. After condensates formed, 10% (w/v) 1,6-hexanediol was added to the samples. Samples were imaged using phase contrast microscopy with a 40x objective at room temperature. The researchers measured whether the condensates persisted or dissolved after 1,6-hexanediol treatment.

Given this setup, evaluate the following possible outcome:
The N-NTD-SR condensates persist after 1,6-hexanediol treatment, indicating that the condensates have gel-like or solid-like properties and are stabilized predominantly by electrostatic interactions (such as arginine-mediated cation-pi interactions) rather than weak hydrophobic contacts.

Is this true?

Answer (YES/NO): NO